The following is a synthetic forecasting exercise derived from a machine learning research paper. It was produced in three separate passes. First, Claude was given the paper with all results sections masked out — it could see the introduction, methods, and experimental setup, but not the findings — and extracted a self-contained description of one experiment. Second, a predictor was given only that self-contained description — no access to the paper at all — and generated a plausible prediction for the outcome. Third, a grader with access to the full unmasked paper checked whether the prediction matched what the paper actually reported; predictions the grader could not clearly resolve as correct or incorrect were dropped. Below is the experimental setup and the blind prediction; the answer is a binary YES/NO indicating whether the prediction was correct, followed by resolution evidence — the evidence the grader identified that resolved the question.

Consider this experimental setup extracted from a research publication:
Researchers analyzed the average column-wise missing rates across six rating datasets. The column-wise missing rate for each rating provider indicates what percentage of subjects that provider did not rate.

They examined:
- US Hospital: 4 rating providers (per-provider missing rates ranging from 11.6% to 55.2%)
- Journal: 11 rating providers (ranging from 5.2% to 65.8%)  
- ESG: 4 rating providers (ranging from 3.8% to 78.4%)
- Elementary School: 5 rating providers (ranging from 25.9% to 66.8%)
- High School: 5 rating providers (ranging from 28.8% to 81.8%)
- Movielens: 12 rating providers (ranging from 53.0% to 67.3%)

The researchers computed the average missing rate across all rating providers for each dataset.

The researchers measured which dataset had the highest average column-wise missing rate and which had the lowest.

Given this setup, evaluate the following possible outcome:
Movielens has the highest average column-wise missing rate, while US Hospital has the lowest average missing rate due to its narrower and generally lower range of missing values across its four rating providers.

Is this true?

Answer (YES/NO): YES